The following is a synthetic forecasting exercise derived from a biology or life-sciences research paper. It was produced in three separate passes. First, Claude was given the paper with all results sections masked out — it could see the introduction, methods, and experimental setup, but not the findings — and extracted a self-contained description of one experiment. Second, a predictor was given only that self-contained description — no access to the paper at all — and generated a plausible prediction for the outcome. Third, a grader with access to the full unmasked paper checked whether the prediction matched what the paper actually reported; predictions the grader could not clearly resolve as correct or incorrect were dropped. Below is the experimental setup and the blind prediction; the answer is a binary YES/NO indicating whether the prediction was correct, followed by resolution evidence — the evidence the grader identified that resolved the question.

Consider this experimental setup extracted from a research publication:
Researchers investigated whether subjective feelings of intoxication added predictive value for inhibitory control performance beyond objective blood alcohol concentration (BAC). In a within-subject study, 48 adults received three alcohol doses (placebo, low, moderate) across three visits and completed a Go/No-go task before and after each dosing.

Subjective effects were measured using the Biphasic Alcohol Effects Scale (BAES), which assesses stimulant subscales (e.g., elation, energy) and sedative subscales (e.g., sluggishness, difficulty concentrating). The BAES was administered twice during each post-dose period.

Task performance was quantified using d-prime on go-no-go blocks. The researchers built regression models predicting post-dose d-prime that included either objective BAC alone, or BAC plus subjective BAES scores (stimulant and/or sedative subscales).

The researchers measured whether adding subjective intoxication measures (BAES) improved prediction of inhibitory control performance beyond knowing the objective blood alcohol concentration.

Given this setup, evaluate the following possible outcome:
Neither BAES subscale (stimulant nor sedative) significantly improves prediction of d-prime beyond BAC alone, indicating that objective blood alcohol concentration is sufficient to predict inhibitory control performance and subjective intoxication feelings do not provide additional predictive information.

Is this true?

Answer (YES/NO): NO